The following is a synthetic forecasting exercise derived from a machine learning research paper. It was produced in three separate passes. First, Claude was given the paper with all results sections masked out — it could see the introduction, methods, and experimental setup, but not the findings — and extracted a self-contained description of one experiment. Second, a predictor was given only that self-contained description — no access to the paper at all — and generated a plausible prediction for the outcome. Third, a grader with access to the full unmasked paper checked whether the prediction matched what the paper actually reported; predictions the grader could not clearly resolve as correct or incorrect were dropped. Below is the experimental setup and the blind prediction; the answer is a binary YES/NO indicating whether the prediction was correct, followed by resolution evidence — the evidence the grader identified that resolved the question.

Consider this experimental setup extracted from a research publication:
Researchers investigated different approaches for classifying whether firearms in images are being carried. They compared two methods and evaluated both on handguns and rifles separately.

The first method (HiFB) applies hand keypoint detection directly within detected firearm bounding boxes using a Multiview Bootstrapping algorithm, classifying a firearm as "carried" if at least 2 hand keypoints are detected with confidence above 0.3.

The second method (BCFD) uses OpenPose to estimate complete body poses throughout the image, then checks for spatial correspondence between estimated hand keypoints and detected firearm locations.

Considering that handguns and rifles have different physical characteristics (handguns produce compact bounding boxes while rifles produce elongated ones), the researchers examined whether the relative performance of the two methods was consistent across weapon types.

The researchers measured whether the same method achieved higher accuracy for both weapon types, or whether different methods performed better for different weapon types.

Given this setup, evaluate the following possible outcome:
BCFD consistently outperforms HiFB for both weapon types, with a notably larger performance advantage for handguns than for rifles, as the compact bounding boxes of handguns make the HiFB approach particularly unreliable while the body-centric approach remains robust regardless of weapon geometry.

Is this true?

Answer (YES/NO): NO